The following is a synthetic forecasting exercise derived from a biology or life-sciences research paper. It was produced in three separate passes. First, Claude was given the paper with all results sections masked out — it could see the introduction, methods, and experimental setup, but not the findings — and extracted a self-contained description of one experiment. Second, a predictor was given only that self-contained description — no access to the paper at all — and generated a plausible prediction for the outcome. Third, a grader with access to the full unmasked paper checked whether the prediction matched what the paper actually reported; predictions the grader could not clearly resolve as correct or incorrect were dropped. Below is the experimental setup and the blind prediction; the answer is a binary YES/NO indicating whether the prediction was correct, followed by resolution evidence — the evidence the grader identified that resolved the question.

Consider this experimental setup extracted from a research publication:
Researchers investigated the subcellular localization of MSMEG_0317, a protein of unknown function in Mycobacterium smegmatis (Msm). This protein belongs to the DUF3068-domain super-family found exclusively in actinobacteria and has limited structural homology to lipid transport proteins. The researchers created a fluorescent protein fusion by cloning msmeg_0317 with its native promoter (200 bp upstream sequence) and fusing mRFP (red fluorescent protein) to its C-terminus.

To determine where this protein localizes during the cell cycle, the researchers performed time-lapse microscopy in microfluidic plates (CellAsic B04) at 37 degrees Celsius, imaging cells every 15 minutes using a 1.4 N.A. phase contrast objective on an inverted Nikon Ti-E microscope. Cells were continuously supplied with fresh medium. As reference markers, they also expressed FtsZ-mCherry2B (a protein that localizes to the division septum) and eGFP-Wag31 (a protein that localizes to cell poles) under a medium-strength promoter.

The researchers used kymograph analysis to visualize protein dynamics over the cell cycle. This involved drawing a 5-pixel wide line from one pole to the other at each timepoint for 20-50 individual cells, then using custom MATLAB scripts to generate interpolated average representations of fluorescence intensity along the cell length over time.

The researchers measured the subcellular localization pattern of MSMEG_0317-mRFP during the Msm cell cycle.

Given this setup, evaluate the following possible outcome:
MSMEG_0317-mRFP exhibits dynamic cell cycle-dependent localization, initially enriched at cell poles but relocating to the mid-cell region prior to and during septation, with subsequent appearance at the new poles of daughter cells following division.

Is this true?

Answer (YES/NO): NO